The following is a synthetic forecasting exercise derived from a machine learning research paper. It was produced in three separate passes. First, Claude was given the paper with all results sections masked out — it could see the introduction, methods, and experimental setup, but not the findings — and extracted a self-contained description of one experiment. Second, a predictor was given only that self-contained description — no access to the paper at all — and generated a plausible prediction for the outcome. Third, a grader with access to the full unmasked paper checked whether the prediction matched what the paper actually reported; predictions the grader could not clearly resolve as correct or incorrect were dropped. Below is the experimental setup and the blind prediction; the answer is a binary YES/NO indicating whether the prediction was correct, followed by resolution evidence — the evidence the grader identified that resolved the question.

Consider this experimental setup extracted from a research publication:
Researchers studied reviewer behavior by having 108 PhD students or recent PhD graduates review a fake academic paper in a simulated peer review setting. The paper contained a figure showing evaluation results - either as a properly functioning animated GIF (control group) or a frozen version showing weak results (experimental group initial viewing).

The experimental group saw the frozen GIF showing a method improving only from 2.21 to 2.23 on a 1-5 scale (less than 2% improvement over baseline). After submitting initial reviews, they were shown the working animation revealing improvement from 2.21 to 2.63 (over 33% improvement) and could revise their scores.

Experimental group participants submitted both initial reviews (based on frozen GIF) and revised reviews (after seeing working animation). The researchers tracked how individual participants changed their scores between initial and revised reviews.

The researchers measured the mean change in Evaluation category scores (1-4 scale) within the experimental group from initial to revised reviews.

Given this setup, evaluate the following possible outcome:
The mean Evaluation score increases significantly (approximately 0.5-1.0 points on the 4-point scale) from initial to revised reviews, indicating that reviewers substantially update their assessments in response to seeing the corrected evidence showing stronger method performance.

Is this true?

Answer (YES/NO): YES